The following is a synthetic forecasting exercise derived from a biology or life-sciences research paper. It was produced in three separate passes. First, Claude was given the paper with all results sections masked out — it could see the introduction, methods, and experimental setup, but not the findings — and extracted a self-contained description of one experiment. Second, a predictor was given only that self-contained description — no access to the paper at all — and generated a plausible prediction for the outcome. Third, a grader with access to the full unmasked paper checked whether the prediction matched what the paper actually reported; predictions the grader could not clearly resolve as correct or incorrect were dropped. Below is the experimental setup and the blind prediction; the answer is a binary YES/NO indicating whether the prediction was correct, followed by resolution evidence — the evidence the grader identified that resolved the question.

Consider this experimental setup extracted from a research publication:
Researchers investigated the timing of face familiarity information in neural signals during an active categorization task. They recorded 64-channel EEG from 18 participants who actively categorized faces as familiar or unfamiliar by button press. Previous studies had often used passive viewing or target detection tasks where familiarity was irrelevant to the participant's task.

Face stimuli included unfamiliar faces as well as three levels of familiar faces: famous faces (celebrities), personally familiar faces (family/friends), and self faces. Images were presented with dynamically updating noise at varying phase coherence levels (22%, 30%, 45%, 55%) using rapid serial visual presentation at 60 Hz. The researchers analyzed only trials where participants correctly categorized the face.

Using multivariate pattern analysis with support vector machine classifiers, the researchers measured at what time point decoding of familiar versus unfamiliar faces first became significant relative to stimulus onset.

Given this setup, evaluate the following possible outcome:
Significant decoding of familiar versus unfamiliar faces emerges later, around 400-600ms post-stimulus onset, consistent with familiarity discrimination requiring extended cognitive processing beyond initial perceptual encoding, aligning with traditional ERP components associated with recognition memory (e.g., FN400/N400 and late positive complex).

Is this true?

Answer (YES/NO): YES